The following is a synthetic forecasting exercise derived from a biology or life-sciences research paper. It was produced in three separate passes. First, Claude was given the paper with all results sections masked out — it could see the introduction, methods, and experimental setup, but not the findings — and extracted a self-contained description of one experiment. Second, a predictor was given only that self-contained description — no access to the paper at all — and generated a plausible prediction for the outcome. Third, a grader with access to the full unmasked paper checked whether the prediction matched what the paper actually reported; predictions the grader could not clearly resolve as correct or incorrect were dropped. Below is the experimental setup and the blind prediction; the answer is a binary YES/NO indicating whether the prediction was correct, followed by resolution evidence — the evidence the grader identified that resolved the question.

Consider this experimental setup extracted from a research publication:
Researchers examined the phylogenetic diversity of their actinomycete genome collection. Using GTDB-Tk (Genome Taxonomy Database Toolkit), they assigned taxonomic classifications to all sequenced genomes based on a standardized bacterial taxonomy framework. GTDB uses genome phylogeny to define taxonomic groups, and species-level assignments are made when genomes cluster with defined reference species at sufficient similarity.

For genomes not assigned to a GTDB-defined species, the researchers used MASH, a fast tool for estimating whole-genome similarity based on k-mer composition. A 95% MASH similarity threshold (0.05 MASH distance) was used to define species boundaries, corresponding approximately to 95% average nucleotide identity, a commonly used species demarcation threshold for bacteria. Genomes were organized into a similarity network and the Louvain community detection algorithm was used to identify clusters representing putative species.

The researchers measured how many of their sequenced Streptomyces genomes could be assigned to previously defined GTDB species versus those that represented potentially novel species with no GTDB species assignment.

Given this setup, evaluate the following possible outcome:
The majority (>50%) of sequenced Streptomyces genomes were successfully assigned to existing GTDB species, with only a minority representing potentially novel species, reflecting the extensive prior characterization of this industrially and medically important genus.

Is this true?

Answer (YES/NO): NO